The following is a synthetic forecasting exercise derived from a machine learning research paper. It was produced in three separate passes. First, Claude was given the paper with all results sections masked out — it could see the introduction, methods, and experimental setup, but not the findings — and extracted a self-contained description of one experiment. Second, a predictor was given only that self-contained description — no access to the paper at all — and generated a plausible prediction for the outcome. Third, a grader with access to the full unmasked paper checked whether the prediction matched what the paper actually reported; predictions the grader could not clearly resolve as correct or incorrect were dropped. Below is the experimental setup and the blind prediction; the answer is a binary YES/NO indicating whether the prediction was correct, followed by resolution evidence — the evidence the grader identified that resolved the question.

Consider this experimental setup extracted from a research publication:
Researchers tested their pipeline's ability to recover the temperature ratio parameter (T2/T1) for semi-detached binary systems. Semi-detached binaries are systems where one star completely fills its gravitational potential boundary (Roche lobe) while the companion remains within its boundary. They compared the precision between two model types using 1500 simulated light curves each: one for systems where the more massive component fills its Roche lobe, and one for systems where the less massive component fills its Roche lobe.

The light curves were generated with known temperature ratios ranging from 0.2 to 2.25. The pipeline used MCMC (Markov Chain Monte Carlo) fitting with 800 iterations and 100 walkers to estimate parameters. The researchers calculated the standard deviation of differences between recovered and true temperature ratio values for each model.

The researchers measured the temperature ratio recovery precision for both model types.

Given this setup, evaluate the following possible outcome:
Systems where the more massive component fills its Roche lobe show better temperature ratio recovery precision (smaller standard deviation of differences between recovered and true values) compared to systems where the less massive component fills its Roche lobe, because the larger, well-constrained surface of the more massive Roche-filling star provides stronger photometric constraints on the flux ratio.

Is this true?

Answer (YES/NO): NO